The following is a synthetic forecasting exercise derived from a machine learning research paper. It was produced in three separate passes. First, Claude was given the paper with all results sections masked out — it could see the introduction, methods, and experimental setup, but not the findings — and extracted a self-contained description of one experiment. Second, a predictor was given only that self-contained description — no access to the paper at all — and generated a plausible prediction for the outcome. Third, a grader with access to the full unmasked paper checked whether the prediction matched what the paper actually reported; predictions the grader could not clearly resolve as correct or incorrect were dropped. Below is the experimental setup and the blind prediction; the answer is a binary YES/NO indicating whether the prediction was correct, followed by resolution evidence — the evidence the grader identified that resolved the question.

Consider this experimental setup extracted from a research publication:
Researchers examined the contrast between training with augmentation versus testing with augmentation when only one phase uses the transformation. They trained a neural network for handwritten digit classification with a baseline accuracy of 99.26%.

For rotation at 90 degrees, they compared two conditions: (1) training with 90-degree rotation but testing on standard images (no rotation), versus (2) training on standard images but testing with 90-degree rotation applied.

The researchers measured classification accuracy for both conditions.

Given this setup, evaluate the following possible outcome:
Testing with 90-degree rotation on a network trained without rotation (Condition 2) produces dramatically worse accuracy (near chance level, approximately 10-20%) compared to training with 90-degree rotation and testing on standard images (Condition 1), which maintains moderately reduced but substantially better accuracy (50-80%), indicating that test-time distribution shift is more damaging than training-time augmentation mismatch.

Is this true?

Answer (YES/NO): NO